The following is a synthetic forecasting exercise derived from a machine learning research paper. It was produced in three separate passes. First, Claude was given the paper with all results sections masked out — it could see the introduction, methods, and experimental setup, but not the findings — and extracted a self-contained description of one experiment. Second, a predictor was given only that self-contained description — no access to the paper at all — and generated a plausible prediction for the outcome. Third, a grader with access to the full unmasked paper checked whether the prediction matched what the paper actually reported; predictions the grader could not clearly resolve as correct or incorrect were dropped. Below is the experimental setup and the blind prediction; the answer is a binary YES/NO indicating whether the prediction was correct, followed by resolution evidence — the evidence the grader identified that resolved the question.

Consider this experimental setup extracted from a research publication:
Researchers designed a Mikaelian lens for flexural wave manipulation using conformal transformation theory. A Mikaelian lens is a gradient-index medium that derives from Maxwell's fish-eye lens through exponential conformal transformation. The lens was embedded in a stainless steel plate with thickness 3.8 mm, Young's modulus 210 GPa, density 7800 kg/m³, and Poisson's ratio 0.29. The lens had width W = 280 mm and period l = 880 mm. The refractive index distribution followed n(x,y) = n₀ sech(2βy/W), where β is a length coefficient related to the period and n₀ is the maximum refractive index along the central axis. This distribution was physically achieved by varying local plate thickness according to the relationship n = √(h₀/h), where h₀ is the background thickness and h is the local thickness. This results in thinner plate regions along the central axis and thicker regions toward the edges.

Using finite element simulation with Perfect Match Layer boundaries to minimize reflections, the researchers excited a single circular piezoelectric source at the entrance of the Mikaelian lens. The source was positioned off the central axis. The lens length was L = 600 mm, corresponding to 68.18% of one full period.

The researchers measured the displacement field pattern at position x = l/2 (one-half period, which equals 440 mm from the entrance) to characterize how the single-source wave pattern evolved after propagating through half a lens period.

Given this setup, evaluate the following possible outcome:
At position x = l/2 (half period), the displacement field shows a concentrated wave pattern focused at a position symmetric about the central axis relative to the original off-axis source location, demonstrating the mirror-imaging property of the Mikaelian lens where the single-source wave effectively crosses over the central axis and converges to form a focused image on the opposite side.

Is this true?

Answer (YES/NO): YES